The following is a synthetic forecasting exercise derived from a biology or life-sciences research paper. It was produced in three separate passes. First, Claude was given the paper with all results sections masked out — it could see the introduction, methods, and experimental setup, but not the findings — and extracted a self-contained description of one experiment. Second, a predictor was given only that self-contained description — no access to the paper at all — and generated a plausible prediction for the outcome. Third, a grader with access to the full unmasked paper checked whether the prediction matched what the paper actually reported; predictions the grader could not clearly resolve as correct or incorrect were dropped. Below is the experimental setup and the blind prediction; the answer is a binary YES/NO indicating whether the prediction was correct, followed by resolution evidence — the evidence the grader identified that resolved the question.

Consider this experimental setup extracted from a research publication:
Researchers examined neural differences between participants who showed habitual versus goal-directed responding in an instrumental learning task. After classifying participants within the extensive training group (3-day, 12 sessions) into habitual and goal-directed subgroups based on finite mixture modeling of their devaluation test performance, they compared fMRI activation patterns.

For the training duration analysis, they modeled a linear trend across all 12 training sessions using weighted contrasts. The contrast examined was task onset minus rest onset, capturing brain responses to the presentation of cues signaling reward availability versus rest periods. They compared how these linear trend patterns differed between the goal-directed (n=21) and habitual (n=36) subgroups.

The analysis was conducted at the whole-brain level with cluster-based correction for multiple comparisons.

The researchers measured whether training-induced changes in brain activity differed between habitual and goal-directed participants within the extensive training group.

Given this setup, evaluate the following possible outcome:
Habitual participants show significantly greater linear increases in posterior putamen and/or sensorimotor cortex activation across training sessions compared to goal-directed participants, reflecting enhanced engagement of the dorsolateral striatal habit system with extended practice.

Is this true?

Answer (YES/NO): NO